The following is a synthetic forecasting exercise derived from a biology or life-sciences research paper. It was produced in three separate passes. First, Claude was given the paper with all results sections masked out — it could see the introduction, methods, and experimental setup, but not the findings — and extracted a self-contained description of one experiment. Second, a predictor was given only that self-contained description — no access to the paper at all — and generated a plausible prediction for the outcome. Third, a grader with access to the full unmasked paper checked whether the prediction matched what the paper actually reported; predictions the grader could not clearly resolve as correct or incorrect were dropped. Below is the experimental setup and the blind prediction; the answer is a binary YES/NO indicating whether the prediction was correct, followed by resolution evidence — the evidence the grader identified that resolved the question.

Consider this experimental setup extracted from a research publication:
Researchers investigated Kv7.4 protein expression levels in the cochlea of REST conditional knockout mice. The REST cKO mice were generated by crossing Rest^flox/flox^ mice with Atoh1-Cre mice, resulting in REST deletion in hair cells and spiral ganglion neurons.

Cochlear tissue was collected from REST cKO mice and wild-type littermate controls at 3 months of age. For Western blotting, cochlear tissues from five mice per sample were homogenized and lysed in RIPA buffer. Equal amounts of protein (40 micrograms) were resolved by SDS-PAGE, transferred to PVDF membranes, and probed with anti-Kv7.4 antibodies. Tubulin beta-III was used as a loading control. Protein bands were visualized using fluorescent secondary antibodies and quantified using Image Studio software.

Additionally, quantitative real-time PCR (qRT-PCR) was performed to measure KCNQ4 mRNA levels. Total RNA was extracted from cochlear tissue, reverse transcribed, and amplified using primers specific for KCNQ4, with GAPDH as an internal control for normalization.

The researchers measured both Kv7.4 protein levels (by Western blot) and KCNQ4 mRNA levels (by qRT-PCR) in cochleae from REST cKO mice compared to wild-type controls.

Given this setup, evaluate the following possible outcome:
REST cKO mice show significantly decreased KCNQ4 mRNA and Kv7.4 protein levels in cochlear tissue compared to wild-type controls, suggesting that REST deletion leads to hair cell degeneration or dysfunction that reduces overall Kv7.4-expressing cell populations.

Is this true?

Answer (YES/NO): NO